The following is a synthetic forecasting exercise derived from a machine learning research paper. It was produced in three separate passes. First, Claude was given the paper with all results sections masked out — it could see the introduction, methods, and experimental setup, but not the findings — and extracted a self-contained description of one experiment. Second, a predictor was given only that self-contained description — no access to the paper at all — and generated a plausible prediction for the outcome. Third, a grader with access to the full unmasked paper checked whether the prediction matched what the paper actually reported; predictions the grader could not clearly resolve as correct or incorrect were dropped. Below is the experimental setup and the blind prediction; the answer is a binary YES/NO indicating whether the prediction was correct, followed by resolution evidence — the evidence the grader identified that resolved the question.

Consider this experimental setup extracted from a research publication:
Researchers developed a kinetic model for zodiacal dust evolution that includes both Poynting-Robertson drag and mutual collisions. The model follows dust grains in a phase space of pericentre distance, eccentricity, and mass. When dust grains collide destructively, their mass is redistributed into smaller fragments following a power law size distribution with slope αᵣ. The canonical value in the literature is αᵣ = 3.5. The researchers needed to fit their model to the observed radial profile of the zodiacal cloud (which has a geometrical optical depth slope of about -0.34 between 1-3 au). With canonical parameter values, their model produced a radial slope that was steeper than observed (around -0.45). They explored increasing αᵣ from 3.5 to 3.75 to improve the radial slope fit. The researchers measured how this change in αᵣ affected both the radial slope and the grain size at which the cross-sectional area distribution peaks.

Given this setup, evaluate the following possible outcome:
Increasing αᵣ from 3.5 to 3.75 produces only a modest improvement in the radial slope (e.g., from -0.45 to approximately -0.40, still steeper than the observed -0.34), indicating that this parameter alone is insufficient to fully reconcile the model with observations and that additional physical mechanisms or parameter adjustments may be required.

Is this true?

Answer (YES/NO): NO